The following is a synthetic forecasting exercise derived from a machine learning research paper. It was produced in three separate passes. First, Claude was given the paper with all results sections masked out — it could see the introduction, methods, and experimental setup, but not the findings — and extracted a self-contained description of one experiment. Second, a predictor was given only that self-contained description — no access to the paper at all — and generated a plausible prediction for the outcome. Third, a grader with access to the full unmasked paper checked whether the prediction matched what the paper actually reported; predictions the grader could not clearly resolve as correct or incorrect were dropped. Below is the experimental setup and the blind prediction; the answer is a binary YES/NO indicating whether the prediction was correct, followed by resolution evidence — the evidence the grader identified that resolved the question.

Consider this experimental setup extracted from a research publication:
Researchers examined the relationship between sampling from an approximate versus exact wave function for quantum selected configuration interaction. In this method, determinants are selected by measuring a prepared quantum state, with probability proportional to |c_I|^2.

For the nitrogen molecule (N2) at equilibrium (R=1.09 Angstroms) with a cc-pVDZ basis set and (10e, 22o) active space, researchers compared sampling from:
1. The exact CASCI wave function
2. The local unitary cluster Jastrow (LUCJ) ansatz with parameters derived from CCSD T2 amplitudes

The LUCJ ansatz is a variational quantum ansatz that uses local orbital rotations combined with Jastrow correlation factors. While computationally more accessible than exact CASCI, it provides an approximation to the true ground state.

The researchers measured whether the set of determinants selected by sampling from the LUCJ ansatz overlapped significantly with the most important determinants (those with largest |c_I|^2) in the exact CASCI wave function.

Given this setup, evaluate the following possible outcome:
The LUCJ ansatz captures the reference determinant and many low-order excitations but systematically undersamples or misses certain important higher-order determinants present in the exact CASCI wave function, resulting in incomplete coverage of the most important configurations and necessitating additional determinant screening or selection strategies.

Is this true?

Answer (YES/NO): NO